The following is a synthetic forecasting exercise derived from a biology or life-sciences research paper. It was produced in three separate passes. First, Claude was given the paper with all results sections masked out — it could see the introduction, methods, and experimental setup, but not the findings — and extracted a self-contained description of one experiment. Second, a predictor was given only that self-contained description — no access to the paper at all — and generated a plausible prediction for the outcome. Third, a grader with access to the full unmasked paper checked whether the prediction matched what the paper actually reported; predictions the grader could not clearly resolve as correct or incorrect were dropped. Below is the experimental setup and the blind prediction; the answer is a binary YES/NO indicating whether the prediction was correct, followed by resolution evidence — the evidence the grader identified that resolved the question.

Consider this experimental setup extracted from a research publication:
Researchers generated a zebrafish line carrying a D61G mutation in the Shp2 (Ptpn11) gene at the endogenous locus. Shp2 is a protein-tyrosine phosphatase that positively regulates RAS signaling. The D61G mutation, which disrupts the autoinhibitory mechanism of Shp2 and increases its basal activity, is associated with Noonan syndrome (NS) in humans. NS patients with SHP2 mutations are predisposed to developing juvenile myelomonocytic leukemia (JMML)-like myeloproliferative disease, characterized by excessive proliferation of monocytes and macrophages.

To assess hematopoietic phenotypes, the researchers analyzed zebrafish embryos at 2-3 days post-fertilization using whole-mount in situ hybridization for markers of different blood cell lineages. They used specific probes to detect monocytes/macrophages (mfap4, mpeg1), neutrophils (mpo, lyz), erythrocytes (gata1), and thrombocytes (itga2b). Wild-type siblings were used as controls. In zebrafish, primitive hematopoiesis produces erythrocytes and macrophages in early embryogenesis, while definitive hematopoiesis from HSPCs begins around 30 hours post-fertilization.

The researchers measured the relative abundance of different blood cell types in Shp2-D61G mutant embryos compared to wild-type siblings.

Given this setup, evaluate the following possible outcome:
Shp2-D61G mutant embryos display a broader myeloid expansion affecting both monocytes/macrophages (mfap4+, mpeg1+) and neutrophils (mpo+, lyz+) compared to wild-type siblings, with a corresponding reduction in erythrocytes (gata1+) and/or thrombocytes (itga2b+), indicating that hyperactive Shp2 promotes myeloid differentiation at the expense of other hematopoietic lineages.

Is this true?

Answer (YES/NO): YES